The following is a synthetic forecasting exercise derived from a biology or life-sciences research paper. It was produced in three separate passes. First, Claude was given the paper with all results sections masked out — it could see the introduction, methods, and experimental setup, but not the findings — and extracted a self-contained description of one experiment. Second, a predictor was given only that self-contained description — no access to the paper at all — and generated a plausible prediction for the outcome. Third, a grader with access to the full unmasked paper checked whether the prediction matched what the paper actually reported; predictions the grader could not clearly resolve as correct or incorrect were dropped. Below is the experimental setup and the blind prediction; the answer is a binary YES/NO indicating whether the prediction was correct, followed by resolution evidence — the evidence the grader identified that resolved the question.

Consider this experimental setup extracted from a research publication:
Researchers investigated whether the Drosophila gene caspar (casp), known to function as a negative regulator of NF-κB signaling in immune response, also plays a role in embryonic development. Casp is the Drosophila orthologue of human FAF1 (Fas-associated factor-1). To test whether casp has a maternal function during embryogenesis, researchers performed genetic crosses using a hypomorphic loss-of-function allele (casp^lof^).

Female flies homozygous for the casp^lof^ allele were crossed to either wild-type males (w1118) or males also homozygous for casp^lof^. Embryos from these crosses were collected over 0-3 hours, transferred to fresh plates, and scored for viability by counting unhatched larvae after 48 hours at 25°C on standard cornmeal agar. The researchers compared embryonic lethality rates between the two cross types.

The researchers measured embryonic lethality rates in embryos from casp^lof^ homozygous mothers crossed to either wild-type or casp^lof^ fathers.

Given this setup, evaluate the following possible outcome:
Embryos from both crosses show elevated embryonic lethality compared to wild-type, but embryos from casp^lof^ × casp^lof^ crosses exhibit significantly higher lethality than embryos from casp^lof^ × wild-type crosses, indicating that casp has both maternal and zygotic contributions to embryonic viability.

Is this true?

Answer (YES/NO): NO